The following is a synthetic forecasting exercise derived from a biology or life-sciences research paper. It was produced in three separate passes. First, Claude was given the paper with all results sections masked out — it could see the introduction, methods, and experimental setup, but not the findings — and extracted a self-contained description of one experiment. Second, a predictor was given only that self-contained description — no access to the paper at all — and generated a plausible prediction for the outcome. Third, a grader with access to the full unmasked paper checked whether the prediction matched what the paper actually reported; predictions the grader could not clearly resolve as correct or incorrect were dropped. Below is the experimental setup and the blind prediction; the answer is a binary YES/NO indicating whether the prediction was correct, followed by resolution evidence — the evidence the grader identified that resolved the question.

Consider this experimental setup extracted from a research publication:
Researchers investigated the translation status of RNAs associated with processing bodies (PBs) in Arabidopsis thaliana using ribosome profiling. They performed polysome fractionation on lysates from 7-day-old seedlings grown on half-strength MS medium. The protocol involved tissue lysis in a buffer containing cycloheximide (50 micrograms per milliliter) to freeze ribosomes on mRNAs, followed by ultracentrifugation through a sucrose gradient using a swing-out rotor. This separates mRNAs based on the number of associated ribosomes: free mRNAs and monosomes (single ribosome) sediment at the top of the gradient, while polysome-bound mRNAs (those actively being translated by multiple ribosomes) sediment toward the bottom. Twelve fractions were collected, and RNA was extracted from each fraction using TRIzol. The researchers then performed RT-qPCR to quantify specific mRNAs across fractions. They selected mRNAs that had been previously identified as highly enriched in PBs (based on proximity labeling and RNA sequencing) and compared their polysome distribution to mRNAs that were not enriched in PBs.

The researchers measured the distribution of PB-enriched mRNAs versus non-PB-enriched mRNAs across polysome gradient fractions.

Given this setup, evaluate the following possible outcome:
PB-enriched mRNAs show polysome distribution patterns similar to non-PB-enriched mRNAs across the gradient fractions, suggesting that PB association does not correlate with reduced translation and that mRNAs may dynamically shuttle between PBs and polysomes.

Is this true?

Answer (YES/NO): NO